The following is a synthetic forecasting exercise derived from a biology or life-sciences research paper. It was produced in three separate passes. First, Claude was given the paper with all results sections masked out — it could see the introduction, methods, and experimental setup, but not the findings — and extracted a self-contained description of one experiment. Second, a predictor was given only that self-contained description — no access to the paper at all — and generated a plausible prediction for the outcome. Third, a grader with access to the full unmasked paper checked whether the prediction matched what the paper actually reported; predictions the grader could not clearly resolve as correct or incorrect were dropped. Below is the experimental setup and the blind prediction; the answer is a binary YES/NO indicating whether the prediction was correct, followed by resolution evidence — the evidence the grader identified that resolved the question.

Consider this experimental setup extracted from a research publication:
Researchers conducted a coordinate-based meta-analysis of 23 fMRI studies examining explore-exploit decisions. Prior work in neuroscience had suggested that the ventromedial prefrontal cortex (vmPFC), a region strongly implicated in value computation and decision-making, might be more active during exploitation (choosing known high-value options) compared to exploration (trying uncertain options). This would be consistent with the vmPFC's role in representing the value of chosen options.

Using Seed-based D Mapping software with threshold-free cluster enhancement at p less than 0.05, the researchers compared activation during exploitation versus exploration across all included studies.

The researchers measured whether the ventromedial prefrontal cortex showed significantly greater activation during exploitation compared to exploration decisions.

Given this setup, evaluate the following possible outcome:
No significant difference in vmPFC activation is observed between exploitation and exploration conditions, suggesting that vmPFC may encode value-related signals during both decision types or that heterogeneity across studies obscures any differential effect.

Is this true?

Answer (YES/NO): YES